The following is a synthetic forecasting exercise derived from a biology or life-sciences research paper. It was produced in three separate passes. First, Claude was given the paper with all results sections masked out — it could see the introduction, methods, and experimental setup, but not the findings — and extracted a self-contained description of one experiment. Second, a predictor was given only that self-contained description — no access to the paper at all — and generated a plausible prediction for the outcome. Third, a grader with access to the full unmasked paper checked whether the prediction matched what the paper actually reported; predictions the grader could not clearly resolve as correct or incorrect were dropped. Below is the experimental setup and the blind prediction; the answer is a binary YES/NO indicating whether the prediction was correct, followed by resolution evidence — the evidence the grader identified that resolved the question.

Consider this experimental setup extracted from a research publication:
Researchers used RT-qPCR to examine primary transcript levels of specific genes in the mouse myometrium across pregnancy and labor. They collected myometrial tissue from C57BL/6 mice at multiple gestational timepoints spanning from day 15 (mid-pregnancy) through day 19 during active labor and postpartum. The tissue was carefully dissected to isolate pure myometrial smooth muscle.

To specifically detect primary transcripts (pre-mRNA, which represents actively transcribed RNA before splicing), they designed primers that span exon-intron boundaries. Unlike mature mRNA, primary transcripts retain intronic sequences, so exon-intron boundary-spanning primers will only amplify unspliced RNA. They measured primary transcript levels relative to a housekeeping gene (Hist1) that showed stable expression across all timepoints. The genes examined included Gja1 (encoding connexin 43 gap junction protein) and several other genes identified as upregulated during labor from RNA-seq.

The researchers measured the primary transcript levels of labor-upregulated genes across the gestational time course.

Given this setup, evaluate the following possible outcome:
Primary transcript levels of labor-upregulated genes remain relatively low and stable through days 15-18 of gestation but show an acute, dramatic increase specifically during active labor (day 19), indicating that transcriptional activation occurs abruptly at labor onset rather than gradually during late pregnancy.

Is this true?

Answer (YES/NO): YES